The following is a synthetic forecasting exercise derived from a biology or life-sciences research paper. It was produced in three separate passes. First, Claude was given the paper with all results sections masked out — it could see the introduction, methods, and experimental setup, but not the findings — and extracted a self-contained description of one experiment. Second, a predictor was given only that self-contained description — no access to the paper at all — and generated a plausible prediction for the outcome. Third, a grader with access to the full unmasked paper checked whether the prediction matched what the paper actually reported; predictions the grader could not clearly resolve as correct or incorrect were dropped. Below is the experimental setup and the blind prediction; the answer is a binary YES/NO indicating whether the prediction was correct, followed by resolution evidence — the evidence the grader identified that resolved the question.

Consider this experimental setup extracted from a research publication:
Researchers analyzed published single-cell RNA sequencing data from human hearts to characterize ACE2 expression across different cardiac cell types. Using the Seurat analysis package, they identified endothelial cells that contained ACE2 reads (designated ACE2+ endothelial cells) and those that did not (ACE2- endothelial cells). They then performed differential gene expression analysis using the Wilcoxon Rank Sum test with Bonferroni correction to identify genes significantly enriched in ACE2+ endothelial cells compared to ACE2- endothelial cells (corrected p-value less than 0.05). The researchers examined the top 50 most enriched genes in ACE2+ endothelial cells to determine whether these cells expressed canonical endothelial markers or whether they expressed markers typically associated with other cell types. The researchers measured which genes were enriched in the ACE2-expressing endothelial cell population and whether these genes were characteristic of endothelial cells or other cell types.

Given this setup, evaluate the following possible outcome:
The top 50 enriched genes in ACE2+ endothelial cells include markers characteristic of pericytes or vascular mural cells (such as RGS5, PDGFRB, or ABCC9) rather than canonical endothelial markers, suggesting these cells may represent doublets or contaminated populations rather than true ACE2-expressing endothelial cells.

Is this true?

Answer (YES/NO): YES